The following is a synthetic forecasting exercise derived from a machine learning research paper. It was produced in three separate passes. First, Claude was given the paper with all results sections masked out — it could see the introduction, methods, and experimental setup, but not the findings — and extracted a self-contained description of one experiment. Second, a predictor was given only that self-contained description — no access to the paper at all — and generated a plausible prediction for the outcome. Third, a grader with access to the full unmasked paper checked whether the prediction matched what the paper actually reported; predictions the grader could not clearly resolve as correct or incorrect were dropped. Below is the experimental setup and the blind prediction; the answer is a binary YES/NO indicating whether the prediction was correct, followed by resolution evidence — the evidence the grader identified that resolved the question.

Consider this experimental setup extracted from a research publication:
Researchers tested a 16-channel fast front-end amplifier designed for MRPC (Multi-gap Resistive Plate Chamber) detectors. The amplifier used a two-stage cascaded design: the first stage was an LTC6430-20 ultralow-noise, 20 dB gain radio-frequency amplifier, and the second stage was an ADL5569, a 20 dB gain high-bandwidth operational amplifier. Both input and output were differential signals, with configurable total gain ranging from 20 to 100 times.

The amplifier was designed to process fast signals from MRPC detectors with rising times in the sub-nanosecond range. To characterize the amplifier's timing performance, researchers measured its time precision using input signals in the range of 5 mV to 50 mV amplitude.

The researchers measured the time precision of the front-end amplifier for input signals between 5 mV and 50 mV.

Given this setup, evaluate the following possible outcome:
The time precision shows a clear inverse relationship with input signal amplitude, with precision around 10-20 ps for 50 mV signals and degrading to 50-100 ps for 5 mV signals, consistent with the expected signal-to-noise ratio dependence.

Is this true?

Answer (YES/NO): NO